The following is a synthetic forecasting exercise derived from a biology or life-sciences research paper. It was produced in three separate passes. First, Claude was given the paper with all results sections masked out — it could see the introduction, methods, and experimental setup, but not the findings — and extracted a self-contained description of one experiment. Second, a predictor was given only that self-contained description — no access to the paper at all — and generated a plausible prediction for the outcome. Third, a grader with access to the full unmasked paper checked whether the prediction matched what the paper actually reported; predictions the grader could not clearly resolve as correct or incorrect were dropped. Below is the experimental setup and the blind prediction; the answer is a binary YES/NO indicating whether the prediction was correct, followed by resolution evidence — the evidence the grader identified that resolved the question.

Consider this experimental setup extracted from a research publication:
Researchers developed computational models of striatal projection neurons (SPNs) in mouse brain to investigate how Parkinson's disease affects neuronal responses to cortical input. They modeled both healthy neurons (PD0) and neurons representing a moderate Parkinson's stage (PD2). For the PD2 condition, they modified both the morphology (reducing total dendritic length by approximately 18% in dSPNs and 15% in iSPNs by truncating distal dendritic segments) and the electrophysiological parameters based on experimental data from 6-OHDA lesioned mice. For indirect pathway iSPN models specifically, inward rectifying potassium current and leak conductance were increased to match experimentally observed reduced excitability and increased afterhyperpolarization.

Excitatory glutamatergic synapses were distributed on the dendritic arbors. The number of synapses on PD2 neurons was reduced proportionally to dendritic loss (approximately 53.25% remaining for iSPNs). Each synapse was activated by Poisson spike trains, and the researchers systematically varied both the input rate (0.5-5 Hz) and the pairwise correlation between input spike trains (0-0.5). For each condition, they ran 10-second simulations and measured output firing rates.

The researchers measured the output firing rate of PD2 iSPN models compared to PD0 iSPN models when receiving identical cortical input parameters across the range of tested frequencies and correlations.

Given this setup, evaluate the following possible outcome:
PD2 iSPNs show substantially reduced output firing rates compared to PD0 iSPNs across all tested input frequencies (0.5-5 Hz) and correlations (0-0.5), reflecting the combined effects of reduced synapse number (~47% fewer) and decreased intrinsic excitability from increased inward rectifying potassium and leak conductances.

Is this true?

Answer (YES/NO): YES